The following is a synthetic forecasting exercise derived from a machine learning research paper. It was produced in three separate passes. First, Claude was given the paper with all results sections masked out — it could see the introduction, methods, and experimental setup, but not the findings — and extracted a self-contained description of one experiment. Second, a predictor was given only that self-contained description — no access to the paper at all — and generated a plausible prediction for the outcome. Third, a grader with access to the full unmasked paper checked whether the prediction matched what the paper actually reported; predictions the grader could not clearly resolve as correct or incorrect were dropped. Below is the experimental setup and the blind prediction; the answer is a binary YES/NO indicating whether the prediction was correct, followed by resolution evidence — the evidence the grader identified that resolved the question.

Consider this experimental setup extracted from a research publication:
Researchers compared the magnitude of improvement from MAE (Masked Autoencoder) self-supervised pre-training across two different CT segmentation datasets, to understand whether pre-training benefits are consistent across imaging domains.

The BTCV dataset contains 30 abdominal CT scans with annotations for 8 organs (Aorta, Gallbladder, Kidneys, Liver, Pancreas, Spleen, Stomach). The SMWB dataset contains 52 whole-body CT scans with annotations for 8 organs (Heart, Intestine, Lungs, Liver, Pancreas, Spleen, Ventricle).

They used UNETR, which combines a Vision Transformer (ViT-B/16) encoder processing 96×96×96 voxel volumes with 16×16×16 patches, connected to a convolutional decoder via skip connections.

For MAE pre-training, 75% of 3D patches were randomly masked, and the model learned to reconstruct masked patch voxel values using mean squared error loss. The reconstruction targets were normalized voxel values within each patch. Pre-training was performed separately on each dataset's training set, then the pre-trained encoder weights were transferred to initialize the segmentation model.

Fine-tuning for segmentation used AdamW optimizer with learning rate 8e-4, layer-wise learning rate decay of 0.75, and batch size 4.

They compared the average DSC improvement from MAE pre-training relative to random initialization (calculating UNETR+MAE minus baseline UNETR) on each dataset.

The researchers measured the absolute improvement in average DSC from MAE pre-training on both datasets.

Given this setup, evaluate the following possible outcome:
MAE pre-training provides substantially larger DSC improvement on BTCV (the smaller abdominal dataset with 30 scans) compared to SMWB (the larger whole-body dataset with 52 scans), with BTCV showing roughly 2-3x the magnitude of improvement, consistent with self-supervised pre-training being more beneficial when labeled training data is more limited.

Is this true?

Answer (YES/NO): NO